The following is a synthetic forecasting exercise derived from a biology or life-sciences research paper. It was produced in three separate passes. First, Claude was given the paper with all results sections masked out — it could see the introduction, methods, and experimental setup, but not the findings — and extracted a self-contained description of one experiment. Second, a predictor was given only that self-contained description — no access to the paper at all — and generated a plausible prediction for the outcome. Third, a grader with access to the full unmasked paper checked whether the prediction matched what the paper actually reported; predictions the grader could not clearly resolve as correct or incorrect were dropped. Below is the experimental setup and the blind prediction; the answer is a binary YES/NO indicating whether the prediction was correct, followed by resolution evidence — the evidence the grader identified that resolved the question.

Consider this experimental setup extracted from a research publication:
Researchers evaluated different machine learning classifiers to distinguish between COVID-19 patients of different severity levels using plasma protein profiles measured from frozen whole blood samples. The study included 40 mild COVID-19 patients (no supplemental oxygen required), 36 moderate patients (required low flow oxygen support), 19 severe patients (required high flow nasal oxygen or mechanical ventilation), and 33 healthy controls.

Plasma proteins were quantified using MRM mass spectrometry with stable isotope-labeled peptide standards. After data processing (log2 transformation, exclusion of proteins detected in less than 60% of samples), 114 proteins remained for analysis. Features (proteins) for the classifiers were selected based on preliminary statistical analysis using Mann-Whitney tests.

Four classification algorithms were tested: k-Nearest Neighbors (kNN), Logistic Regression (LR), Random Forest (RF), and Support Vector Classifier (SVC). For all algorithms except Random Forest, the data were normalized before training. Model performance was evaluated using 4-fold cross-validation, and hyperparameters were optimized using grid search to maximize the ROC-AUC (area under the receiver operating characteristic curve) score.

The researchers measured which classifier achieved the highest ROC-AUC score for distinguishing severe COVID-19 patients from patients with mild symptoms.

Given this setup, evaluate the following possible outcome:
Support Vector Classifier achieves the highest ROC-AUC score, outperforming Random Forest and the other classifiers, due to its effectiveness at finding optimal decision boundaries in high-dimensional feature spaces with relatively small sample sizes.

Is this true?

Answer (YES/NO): NO